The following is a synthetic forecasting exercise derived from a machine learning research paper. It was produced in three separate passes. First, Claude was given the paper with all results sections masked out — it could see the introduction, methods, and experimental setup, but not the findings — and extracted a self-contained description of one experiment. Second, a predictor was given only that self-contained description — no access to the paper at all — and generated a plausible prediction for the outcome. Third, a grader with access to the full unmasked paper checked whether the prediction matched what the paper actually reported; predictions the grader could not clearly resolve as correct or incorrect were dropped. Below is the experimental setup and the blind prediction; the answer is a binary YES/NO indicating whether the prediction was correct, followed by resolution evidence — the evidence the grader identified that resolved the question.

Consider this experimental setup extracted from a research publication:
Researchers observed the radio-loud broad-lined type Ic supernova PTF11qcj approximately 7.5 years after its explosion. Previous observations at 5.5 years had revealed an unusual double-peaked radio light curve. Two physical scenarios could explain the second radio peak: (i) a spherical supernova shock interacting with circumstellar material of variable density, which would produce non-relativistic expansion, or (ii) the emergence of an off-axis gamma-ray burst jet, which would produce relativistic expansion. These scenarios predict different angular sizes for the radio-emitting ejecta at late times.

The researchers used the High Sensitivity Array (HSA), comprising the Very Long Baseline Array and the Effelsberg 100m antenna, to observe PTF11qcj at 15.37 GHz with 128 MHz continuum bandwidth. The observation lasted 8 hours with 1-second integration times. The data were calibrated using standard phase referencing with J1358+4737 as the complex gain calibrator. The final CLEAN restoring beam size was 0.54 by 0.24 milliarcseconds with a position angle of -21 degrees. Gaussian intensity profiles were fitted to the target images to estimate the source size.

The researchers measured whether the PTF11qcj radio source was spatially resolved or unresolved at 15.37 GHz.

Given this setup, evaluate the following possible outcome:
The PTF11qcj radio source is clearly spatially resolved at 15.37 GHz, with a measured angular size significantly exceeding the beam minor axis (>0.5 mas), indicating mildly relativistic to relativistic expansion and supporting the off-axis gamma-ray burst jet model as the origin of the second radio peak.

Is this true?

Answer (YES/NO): NO